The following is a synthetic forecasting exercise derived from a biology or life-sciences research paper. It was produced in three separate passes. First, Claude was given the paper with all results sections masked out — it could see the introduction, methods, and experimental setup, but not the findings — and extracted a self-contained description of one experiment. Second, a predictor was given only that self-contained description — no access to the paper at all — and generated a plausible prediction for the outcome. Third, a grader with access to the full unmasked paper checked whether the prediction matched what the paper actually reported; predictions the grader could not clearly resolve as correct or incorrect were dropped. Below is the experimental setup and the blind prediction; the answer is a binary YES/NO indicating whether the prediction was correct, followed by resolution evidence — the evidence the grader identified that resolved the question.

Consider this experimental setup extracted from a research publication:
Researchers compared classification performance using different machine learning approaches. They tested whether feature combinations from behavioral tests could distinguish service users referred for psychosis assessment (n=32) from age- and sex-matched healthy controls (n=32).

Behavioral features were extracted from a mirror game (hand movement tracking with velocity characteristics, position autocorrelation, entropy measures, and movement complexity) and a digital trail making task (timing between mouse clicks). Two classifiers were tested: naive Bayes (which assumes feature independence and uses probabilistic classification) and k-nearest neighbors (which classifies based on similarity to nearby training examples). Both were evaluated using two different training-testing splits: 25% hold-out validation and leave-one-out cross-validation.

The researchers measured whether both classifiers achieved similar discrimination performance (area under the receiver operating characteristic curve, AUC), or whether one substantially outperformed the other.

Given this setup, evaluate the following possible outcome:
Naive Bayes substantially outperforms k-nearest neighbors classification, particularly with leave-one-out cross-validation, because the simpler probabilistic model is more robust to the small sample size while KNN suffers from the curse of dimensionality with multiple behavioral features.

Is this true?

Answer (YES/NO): NO